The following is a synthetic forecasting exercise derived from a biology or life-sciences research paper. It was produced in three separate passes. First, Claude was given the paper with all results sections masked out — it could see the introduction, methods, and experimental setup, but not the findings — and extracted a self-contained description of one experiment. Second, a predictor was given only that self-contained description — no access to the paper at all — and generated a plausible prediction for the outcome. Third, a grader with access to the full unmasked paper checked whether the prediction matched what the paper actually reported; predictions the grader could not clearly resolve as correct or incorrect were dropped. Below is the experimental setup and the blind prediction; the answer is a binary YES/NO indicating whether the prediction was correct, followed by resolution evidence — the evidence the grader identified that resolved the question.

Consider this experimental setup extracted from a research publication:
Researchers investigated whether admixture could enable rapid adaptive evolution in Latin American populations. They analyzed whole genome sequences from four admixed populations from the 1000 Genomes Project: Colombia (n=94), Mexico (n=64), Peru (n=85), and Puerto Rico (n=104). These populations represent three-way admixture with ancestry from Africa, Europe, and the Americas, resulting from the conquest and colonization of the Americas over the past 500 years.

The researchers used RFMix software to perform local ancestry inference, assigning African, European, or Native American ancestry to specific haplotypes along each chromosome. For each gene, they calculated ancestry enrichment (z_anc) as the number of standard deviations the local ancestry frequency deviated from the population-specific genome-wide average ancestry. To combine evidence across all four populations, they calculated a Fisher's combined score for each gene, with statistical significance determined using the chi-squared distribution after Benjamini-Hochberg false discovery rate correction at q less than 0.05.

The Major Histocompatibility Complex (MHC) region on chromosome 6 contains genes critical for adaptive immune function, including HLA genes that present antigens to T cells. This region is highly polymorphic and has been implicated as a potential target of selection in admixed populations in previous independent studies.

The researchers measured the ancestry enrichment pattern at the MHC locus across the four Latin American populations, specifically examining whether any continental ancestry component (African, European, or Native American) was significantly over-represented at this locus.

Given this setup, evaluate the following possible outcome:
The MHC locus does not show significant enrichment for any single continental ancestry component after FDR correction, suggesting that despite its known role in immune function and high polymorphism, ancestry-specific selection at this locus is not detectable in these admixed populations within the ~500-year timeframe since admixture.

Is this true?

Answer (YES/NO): NO